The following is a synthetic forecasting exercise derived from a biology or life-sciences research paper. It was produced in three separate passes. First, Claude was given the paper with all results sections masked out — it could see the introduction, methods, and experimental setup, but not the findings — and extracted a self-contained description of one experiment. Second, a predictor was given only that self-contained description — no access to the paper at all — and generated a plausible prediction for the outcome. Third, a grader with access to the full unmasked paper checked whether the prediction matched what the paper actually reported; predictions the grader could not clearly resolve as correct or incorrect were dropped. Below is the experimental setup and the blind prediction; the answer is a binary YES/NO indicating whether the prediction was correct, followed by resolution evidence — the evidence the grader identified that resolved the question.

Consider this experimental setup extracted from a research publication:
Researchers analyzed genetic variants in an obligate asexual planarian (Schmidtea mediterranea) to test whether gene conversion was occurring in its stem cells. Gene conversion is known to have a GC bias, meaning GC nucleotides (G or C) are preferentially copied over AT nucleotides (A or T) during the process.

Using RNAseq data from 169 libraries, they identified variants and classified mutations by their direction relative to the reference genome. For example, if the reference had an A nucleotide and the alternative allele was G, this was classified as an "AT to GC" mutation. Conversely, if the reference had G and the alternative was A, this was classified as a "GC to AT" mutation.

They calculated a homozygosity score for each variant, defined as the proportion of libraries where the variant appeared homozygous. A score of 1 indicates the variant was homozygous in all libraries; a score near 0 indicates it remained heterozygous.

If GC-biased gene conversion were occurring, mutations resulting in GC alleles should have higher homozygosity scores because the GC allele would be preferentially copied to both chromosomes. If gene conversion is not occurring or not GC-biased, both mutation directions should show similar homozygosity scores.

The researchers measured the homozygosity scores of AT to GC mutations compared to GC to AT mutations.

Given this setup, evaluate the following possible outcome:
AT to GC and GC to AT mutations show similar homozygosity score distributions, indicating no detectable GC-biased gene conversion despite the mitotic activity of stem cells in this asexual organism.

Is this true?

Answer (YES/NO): NO